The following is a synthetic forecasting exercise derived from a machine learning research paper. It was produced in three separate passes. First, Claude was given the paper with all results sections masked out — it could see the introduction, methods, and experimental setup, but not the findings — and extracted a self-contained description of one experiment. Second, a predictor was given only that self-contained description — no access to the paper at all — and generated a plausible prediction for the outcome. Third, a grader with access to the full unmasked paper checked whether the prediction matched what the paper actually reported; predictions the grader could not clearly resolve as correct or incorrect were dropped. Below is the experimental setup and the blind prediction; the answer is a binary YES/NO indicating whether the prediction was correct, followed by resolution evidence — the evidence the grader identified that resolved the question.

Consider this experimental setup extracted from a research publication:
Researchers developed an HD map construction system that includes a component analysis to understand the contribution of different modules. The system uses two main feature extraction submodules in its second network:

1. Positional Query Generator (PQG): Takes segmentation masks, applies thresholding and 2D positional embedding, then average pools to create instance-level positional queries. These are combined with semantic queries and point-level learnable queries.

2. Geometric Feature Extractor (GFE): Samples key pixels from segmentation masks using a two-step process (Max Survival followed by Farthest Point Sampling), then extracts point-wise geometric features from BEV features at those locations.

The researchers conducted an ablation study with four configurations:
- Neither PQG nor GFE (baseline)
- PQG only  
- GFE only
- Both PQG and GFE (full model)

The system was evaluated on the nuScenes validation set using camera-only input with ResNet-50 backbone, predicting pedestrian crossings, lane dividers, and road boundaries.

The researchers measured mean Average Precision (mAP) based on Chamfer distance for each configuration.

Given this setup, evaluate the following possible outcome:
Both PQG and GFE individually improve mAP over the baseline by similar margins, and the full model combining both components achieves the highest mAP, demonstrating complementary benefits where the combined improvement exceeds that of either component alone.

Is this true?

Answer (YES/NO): YES